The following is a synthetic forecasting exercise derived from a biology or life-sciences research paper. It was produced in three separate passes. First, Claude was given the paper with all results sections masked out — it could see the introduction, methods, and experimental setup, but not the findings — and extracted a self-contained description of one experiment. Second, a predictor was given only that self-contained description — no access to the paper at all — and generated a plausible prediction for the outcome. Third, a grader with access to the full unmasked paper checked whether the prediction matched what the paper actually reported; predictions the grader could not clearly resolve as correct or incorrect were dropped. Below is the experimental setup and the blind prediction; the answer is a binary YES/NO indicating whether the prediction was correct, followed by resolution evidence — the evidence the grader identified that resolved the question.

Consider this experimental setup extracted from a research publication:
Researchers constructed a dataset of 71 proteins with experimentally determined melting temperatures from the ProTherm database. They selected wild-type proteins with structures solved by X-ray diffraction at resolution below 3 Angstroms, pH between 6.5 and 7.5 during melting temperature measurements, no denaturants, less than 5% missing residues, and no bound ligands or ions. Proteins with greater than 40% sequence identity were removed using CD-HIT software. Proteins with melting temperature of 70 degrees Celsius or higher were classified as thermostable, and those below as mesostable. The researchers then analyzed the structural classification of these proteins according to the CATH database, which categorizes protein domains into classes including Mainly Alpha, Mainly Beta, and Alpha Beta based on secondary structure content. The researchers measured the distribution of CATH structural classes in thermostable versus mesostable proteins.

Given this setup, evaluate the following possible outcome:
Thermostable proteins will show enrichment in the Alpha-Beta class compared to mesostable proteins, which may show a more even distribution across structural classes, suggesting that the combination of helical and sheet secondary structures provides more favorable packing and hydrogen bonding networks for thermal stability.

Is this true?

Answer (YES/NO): YES